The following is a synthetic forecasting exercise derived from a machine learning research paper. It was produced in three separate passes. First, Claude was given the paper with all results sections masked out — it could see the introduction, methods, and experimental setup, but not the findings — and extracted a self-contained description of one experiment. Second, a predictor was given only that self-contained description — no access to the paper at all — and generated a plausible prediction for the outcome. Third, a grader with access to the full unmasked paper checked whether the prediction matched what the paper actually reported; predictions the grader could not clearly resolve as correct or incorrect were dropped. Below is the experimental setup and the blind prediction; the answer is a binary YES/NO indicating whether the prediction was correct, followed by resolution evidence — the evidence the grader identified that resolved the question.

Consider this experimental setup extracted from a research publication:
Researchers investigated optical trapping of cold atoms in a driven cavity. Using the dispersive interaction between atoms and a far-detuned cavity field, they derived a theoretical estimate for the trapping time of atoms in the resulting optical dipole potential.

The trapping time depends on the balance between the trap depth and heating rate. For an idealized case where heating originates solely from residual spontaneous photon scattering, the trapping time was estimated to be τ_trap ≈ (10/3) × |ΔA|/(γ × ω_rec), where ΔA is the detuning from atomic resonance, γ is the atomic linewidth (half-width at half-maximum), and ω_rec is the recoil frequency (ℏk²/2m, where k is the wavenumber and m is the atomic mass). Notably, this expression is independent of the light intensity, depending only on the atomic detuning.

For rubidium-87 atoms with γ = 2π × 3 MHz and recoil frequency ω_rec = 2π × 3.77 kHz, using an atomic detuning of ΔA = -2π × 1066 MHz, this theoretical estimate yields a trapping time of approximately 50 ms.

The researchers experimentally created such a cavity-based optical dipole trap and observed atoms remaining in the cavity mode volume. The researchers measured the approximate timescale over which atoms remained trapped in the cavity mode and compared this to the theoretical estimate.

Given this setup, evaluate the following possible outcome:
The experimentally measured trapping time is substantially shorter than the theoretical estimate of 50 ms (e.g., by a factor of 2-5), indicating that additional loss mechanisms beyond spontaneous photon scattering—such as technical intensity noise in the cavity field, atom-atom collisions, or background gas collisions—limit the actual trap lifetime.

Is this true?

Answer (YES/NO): YES